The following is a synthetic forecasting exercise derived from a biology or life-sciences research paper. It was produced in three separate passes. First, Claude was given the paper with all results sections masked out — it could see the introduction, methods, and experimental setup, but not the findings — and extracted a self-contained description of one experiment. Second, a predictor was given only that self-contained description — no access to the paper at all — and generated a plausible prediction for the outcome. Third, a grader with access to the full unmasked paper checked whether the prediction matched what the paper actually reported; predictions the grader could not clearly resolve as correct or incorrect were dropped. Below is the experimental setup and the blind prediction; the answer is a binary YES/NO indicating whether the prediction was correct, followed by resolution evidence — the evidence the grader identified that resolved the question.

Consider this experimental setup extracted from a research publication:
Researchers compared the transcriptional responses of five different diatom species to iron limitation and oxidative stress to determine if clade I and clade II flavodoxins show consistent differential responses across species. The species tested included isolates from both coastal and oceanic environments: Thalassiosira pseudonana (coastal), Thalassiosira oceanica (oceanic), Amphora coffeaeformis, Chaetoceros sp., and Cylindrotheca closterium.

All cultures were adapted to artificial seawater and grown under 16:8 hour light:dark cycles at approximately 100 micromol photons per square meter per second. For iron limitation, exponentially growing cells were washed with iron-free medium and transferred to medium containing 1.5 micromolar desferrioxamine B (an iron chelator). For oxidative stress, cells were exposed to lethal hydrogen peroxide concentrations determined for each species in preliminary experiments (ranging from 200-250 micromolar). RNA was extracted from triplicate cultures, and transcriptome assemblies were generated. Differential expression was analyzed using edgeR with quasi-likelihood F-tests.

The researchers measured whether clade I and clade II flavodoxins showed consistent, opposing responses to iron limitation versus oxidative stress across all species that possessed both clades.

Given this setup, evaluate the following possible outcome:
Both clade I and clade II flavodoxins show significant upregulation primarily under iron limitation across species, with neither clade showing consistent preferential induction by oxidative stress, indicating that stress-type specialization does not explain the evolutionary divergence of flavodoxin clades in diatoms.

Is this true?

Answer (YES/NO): NO